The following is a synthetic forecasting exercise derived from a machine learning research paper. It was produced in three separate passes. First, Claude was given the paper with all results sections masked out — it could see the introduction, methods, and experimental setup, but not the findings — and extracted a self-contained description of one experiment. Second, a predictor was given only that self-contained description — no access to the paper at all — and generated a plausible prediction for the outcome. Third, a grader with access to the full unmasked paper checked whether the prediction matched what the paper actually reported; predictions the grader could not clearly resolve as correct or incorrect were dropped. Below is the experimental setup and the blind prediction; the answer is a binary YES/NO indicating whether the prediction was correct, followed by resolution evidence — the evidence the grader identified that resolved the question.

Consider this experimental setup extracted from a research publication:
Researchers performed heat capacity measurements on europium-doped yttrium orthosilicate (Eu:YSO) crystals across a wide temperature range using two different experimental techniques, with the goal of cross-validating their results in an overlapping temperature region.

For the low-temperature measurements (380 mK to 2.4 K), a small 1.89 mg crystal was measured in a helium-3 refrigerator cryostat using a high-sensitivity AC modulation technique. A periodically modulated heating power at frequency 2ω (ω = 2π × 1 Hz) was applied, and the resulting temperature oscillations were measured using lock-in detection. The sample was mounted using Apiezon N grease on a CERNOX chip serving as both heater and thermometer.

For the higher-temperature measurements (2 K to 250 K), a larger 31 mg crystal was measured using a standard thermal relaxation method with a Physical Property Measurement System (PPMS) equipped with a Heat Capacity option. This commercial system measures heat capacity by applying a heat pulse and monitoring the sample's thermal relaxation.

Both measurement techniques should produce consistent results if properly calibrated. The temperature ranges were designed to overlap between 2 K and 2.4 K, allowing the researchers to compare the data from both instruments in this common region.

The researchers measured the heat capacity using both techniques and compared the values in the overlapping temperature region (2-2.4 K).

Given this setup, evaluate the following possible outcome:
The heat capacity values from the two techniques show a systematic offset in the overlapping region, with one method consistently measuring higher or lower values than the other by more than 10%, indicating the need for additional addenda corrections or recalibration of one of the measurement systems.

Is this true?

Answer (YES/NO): YES